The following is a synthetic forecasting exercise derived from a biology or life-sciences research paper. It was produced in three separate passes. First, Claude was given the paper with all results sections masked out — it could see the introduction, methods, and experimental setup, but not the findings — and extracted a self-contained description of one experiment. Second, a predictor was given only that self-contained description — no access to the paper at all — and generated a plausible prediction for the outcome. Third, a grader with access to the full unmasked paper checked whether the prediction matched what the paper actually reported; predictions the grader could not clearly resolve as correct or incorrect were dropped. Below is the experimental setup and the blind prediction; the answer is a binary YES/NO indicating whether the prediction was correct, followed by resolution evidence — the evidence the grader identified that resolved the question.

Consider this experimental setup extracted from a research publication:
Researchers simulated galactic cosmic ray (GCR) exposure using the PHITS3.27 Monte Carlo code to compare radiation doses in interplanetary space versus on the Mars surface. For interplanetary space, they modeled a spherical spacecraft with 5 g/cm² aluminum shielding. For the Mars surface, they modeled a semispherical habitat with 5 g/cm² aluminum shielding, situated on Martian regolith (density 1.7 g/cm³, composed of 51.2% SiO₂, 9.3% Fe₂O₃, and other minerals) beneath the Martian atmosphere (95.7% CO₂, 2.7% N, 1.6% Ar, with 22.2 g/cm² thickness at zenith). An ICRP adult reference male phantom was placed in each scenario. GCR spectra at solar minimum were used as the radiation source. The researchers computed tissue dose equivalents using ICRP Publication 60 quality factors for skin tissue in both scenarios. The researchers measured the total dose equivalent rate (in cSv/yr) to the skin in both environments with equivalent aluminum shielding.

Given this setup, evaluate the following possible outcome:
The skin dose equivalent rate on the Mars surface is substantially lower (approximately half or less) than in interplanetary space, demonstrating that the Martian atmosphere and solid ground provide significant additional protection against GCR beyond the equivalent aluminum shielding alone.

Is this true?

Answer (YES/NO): YES